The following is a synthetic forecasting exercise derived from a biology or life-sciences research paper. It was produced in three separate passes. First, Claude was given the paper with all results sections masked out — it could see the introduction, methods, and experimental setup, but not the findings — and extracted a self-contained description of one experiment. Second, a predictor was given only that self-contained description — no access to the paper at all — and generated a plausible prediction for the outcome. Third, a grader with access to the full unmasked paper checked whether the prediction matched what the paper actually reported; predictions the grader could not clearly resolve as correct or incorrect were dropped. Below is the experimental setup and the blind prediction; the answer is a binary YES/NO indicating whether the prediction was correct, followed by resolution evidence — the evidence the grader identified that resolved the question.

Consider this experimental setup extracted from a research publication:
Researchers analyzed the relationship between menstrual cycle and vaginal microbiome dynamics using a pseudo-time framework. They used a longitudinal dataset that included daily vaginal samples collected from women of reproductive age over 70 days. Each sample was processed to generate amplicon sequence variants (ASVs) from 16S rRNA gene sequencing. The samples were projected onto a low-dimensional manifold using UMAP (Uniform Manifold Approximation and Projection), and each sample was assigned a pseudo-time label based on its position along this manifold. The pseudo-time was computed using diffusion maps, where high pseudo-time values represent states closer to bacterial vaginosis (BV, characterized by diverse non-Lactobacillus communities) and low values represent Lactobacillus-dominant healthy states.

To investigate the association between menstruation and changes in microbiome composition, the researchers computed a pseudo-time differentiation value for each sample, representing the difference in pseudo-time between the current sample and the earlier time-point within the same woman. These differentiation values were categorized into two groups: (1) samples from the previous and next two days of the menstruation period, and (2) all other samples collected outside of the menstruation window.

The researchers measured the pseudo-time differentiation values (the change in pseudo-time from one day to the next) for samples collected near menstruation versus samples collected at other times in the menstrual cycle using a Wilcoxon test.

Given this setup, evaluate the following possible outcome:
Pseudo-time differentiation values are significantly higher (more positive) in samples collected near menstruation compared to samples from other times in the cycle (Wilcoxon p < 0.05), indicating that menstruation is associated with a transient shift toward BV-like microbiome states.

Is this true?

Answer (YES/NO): NO